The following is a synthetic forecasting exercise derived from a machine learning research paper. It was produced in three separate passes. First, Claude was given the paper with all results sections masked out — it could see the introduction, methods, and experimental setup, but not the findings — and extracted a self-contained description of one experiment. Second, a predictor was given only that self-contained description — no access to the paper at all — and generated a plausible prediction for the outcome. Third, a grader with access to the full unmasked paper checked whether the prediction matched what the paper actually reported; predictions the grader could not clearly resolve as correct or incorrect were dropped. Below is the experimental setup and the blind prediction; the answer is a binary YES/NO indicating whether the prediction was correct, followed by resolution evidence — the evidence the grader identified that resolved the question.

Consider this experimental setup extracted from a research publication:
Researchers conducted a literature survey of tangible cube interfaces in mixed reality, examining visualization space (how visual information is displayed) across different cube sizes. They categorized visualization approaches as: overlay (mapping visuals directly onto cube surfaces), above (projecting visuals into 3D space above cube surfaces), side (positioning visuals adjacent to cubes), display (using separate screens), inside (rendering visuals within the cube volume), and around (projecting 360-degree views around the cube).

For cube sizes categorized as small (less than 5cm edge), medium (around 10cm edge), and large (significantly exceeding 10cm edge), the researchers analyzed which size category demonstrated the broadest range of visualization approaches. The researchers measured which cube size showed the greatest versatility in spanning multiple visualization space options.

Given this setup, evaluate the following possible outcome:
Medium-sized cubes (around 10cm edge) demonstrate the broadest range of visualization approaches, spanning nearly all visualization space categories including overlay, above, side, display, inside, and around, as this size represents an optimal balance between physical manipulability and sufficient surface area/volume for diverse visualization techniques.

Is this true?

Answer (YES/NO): YES